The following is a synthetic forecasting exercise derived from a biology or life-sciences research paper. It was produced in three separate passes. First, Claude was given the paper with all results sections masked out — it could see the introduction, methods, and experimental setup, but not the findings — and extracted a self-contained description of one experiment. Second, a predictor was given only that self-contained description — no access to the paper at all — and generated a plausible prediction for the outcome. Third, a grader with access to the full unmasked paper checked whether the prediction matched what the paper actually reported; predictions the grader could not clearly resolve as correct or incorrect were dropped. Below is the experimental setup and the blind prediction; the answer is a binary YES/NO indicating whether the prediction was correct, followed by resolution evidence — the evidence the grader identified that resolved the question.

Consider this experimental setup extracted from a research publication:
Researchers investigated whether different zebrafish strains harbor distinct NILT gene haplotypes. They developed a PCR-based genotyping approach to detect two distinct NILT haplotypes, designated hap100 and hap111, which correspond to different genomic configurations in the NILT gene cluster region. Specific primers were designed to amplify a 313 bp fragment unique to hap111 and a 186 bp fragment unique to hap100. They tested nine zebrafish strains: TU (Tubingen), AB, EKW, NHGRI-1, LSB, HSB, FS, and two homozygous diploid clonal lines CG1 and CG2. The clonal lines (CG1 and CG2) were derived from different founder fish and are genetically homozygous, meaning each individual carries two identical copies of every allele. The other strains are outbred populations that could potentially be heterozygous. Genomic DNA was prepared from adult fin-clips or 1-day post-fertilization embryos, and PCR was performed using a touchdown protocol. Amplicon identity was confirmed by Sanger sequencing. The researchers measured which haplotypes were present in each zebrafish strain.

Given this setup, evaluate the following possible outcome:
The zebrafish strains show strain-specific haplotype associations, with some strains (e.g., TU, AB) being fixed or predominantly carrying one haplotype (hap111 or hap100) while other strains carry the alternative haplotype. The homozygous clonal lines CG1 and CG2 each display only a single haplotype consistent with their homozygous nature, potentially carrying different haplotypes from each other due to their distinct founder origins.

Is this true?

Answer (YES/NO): NO